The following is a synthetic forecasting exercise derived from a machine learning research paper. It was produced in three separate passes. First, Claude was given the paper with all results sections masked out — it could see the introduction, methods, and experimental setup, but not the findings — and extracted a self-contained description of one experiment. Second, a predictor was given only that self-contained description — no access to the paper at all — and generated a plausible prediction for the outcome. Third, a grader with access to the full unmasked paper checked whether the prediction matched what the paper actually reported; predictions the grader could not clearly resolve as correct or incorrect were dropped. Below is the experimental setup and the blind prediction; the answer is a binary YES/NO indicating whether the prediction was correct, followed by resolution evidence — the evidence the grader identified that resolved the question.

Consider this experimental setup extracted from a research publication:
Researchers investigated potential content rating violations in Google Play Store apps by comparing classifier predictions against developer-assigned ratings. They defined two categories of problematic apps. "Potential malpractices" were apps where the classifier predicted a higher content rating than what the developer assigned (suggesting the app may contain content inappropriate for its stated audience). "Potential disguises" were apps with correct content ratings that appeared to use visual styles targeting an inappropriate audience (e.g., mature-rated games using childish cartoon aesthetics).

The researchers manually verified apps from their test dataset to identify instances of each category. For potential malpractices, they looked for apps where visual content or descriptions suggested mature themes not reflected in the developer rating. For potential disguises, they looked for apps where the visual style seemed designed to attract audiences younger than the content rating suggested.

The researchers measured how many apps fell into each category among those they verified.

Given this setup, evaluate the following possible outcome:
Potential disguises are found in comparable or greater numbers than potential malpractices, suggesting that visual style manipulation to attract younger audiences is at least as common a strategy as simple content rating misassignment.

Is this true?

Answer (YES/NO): NO